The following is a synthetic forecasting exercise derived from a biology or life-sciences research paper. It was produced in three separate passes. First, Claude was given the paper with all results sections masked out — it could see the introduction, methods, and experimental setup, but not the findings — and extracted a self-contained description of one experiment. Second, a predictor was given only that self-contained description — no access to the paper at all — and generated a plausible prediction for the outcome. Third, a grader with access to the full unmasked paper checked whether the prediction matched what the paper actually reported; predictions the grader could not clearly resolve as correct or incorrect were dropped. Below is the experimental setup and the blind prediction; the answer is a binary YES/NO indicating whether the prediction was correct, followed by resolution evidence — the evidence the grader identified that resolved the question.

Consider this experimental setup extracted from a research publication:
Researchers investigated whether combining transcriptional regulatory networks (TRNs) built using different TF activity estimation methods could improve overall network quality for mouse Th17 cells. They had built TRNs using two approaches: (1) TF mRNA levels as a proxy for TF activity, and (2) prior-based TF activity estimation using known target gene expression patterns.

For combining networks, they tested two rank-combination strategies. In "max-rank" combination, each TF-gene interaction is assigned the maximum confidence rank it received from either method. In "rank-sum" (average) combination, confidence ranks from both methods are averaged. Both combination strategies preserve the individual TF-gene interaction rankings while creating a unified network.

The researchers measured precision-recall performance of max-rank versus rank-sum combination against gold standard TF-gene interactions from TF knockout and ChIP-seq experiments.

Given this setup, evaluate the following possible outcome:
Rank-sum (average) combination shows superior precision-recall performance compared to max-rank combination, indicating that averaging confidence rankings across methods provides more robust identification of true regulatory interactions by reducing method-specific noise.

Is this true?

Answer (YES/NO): NO